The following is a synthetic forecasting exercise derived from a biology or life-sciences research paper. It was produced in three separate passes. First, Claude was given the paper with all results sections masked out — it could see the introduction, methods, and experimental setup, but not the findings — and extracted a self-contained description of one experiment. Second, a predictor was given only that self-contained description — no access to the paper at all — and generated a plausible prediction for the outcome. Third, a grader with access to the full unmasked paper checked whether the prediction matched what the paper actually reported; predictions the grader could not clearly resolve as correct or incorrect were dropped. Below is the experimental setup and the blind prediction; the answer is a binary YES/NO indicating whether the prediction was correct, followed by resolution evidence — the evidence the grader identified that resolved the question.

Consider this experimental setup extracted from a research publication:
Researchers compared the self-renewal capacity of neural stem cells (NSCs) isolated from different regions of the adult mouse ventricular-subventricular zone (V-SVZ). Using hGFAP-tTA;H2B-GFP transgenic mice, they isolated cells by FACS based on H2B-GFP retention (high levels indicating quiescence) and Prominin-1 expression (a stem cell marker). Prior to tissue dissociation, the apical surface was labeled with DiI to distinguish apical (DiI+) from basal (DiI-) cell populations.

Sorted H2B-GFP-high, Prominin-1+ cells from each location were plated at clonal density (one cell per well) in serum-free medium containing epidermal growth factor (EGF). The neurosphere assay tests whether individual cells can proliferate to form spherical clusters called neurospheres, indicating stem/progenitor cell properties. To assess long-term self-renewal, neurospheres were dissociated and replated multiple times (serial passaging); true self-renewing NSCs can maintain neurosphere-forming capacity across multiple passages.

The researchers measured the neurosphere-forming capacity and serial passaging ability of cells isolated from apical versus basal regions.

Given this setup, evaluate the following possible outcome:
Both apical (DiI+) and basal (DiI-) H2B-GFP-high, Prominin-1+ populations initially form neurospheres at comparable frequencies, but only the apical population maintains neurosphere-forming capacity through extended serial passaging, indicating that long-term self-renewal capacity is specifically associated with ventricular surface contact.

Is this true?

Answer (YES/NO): NO